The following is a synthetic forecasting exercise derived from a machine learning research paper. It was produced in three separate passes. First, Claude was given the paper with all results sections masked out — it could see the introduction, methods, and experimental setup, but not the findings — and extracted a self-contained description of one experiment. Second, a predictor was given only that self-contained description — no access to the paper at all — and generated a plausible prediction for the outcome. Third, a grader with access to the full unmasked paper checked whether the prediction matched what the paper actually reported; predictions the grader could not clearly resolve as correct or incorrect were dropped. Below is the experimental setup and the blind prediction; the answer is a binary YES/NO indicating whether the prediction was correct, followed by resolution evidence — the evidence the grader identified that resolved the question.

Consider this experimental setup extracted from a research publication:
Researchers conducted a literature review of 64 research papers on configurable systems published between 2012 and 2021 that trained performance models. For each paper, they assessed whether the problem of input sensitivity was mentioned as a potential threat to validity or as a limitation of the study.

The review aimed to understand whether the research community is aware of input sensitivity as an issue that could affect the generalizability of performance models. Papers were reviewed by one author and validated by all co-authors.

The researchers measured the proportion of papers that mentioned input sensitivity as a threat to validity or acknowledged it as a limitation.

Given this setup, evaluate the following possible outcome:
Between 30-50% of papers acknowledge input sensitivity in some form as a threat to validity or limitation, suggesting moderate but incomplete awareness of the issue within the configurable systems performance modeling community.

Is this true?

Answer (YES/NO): YES